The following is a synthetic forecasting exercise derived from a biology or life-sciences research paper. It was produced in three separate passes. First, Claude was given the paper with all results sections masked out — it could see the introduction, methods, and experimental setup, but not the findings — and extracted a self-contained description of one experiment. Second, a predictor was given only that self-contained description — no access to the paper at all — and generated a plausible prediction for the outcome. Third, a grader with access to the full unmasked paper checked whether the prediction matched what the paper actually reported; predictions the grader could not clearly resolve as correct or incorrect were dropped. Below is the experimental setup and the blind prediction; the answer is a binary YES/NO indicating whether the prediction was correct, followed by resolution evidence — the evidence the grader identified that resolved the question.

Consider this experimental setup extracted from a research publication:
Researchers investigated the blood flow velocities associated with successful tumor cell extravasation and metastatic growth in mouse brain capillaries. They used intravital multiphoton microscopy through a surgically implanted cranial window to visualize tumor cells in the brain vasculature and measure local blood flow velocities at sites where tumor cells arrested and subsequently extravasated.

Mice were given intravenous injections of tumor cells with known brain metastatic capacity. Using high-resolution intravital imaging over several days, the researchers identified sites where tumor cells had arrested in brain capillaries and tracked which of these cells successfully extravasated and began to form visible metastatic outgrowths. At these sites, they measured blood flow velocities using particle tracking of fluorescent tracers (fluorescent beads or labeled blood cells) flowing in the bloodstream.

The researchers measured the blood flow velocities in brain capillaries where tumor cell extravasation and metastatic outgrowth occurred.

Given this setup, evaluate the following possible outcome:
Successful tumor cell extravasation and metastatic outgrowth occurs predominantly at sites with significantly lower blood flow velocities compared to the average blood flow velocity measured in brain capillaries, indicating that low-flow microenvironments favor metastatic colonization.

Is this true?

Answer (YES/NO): YES